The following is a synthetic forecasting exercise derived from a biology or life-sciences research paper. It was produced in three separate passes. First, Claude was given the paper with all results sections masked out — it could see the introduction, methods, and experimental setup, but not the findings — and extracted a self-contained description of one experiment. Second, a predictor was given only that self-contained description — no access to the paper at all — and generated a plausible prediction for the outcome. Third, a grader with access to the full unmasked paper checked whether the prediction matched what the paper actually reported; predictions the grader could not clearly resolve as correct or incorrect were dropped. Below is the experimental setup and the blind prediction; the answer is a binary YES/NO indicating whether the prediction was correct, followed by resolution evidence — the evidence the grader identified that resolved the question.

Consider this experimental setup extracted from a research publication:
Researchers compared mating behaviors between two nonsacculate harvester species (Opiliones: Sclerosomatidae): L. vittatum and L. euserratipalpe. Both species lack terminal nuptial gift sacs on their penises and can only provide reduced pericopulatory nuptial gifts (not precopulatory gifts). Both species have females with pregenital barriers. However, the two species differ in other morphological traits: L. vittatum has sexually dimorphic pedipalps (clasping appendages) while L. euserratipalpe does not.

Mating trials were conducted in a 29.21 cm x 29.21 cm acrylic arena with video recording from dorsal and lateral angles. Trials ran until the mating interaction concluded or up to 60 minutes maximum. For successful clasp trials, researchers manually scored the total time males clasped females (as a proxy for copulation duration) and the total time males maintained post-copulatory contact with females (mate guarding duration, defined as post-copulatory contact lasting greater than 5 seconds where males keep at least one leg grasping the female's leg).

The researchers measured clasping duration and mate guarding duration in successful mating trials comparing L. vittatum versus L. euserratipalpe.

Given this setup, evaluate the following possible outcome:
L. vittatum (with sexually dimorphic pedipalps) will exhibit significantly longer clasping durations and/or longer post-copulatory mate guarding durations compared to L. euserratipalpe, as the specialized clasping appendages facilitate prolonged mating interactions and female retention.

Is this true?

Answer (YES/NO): YES